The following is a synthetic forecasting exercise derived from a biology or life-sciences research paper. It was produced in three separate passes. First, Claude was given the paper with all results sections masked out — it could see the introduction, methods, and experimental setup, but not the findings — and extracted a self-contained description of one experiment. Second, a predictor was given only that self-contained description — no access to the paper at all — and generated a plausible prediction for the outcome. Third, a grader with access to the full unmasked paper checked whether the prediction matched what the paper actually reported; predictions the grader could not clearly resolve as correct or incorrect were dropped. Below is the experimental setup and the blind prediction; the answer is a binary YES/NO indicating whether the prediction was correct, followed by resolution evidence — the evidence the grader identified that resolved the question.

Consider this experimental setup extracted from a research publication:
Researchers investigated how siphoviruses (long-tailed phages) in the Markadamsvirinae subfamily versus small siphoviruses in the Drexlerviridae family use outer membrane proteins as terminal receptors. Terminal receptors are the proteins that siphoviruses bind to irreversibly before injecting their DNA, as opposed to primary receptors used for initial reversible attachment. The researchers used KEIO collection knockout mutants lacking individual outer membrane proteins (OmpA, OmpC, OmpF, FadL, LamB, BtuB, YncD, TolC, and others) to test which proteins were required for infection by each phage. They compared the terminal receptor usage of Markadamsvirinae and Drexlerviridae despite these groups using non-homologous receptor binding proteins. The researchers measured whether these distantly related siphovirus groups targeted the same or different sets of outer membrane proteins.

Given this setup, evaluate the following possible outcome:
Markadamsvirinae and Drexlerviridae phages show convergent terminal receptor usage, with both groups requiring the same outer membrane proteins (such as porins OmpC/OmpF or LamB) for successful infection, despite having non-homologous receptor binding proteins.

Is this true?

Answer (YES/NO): NO